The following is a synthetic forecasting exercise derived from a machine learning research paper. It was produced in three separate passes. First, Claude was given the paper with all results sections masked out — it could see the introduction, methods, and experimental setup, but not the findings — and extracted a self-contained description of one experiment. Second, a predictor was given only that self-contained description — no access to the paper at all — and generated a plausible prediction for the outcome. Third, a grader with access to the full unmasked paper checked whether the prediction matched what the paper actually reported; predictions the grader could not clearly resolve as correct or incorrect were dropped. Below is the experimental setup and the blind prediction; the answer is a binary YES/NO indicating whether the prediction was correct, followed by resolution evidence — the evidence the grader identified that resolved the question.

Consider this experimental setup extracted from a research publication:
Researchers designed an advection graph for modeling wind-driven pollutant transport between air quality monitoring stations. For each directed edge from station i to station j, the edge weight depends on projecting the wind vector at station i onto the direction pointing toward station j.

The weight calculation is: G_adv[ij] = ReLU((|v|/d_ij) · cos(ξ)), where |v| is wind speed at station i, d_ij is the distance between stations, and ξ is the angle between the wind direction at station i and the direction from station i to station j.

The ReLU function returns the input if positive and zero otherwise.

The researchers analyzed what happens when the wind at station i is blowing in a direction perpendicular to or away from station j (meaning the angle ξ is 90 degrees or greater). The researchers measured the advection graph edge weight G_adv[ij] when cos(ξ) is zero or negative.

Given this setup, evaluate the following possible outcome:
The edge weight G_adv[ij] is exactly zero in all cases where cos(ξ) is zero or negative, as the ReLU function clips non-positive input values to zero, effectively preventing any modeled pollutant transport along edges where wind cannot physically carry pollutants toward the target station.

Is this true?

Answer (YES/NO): YES